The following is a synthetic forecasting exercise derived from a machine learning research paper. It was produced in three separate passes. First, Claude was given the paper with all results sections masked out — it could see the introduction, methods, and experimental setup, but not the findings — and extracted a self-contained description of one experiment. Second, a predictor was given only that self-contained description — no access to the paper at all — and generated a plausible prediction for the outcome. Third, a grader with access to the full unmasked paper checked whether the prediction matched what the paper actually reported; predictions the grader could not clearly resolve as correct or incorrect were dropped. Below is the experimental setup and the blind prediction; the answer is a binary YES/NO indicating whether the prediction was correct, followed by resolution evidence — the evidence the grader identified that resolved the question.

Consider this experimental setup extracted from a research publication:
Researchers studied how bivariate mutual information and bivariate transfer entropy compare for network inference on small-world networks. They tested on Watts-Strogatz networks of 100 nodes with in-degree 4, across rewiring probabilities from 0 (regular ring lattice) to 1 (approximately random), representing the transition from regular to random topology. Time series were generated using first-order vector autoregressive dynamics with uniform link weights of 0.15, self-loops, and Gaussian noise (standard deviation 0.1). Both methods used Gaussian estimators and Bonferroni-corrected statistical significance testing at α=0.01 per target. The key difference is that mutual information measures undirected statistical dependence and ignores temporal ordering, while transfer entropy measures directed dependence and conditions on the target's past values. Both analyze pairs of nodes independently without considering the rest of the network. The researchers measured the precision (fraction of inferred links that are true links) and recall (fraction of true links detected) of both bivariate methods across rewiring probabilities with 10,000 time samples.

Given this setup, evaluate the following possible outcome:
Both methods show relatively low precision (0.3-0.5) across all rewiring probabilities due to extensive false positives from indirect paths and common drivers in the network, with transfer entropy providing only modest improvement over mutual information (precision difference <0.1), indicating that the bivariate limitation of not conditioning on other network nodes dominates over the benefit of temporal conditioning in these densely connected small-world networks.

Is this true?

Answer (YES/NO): NO